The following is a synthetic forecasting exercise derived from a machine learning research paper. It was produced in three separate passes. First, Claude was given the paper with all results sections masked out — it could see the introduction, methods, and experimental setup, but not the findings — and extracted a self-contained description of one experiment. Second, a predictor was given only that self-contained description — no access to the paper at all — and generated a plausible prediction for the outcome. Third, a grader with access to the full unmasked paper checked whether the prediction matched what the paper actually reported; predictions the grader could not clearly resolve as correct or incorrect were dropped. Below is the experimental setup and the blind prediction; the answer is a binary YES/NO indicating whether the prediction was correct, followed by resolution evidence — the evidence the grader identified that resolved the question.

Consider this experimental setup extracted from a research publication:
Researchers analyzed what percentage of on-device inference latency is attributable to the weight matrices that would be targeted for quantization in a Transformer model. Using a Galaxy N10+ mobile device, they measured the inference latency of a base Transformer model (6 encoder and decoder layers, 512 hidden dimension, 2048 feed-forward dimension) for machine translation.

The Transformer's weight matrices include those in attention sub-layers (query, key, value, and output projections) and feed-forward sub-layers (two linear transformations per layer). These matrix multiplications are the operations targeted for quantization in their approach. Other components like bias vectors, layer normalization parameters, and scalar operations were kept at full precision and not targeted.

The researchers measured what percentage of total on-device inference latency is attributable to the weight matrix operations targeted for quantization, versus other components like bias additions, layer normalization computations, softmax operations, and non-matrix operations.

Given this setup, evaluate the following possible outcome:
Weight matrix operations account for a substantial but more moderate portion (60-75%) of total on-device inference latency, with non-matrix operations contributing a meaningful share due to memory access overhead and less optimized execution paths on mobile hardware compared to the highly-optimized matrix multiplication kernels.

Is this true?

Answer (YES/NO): NO